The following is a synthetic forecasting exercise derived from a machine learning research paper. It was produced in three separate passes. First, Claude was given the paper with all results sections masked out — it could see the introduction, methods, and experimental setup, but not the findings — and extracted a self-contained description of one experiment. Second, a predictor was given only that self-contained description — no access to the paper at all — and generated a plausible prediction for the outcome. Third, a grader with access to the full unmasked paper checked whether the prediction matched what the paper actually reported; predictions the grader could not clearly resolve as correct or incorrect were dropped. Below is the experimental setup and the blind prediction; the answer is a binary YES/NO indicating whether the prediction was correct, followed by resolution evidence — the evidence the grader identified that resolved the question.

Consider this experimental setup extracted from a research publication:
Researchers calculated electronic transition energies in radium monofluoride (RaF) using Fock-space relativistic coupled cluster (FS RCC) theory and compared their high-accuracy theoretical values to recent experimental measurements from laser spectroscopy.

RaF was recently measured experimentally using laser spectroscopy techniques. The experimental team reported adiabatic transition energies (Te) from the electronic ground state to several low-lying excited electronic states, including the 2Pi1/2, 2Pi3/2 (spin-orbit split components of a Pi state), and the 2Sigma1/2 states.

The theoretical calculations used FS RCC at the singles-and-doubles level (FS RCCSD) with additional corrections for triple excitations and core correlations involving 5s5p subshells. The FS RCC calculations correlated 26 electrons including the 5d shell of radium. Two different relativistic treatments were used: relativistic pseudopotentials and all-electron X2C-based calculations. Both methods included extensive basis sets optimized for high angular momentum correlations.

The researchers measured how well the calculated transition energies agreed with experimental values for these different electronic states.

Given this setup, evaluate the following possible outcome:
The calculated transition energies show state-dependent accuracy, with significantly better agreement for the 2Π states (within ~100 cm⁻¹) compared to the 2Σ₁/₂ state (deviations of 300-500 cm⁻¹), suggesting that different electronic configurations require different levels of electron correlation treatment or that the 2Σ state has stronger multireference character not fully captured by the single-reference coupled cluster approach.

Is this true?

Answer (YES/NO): NO